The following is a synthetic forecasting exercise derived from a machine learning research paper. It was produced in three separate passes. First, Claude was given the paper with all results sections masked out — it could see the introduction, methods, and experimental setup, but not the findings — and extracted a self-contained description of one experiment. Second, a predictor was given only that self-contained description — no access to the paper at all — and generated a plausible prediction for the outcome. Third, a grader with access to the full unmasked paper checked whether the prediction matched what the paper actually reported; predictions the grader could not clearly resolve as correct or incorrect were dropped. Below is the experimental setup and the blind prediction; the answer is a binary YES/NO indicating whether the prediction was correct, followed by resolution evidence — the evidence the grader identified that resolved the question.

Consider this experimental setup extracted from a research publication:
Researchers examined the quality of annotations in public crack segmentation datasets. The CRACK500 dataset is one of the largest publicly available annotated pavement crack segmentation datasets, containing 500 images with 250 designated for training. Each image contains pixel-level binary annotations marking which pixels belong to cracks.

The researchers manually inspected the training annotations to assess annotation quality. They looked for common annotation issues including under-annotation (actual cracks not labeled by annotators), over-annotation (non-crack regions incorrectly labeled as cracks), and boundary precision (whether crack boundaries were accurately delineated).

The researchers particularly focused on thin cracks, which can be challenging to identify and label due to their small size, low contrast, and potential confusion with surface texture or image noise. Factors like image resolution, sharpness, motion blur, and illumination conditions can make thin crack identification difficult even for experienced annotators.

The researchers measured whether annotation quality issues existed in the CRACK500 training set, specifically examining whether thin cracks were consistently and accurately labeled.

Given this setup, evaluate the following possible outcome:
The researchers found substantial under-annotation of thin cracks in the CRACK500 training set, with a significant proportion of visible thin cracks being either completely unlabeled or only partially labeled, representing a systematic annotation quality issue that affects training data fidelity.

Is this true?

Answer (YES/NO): YES